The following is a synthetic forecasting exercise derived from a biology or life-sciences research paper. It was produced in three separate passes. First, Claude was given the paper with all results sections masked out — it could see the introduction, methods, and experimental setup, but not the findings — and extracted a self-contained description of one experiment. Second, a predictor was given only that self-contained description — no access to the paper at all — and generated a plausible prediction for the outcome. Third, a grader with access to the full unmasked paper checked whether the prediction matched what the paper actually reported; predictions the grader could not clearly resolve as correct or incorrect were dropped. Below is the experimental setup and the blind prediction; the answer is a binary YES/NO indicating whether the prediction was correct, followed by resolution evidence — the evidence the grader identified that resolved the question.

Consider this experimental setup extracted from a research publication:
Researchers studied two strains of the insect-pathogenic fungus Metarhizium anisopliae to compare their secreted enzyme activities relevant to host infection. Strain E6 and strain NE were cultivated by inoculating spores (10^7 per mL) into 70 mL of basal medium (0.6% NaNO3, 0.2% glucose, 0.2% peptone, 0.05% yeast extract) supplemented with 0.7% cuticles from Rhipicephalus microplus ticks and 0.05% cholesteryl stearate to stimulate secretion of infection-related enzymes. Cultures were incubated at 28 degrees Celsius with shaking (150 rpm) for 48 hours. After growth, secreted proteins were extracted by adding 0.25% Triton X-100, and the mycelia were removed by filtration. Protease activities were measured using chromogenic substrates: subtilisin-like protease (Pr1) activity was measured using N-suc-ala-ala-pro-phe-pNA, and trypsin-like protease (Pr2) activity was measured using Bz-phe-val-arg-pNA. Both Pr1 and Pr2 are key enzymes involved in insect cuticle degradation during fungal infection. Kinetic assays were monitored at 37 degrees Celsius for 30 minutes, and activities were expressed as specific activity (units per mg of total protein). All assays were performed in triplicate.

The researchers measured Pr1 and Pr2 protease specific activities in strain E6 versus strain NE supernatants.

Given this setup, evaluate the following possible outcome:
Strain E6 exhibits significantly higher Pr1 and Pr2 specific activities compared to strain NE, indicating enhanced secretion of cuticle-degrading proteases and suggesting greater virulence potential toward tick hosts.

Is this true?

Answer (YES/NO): NO